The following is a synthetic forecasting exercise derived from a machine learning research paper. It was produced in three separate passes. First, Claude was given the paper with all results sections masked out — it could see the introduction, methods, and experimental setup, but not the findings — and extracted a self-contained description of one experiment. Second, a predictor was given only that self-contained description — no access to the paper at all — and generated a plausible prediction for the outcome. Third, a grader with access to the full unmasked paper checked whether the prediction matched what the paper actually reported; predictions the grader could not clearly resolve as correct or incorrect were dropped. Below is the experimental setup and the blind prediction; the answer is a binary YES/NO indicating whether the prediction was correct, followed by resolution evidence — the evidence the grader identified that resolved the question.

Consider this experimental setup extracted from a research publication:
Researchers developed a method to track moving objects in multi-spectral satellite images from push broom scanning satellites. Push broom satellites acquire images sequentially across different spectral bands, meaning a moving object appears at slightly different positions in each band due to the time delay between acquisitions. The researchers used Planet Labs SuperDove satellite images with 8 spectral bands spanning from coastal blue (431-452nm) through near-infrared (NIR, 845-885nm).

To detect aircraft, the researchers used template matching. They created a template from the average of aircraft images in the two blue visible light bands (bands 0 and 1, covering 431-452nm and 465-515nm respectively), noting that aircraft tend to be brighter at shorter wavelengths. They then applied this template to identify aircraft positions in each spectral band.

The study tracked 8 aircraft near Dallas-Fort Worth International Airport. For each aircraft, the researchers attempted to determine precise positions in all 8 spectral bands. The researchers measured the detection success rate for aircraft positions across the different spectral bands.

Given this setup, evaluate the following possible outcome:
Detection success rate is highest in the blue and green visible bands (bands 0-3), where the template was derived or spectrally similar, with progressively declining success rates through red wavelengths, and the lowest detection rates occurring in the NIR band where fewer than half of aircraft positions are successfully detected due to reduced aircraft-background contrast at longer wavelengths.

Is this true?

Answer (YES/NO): NO